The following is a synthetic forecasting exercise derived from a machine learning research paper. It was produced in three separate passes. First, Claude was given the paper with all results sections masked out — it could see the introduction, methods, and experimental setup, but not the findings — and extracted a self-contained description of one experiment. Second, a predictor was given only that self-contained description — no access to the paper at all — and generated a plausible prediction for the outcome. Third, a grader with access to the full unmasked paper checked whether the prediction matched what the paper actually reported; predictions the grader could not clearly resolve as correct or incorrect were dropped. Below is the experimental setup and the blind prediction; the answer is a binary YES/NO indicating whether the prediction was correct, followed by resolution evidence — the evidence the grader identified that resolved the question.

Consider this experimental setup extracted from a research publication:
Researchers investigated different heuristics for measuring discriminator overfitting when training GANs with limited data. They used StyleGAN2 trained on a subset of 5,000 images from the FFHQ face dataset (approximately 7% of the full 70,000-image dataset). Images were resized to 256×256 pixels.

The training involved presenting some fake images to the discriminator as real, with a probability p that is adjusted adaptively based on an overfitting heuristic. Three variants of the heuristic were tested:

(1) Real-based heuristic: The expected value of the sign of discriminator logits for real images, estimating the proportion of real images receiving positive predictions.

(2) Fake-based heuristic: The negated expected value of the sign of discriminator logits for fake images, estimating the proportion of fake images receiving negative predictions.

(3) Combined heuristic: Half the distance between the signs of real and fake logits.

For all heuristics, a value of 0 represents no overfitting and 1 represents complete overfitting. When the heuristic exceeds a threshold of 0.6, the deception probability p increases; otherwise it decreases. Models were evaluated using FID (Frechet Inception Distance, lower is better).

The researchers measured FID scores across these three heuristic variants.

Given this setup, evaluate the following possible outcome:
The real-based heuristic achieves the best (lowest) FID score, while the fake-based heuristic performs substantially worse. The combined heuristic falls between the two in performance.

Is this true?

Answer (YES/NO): NO